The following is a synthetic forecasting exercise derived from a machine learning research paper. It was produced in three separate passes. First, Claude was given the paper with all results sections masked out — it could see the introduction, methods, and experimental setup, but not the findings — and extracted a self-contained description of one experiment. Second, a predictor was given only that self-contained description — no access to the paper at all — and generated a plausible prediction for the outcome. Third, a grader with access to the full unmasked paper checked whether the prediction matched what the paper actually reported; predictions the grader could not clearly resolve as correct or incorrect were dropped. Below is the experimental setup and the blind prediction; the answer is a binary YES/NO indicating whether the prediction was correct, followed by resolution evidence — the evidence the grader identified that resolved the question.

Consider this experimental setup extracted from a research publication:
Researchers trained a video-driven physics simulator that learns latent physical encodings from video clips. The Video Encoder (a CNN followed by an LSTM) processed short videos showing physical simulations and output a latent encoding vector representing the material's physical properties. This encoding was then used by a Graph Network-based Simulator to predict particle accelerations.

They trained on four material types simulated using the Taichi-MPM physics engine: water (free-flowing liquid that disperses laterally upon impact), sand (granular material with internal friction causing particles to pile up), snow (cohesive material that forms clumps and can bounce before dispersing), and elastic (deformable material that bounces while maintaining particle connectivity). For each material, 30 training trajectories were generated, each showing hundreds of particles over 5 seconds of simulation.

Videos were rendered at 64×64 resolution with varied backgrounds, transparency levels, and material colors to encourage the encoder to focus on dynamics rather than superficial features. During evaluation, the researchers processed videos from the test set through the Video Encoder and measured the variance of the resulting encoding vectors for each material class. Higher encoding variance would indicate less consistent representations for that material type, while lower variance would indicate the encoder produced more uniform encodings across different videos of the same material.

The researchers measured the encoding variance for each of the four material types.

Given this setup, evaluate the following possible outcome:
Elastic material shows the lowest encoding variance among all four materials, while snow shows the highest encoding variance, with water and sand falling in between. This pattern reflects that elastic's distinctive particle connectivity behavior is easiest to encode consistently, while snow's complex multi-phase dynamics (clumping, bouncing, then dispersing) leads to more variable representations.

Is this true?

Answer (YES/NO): NO